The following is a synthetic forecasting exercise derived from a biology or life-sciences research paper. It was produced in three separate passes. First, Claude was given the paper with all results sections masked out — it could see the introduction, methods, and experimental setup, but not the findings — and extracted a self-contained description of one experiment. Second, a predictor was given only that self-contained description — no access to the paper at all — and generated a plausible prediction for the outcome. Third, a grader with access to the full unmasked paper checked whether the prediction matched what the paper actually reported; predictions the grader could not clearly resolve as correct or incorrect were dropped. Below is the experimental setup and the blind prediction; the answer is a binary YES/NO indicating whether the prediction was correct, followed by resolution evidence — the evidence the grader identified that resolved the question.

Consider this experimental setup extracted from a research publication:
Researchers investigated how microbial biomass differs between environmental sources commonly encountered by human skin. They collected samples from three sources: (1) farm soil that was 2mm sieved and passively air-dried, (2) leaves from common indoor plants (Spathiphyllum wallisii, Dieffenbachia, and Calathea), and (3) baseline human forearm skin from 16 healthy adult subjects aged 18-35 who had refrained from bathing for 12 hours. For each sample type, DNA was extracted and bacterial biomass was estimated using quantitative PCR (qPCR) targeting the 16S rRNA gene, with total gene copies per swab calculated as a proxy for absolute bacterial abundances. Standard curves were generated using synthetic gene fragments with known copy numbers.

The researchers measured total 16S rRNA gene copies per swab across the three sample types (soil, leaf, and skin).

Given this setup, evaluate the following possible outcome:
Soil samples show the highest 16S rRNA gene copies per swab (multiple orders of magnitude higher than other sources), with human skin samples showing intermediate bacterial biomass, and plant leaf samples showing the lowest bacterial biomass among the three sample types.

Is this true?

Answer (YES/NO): NO